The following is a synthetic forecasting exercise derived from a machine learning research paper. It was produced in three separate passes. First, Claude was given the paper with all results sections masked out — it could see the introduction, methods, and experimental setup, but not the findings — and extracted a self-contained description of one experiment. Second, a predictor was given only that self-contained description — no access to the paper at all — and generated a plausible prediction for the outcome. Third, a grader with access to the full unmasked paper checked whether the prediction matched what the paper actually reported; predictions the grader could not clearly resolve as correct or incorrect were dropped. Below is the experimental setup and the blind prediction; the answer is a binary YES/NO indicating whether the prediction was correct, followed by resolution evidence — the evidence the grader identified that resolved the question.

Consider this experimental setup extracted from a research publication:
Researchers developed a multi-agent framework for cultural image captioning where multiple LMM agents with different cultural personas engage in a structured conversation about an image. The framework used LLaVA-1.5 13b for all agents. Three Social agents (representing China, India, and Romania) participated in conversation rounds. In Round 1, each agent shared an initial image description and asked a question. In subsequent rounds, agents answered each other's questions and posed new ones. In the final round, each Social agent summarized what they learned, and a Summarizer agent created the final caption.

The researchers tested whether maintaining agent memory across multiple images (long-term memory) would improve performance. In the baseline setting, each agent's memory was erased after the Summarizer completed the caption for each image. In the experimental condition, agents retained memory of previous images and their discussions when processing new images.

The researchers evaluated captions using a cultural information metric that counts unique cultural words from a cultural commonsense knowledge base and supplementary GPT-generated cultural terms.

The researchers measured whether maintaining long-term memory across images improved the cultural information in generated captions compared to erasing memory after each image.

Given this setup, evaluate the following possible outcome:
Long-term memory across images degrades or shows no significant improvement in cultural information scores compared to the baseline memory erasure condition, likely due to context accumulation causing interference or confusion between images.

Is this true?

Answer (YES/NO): YES